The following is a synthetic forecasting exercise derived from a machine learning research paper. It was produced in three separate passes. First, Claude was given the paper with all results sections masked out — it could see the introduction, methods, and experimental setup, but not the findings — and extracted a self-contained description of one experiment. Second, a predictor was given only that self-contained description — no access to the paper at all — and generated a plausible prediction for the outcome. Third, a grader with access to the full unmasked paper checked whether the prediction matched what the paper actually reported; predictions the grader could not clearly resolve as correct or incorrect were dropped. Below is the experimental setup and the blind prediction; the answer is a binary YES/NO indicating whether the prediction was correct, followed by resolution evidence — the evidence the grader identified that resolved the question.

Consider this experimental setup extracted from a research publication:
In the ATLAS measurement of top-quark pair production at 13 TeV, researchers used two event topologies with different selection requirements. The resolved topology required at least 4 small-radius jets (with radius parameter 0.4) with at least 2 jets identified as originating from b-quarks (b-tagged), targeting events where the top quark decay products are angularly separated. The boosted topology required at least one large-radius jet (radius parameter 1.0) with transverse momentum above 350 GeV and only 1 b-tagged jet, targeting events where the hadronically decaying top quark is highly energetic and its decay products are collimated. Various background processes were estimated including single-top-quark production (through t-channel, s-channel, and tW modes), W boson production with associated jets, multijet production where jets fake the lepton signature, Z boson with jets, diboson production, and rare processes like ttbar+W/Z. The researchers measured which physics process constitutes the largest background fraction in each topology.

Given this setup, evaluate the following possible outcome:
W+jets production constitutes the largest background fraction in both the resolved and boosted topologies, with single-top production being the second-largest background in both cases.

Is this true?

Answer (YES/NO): NO